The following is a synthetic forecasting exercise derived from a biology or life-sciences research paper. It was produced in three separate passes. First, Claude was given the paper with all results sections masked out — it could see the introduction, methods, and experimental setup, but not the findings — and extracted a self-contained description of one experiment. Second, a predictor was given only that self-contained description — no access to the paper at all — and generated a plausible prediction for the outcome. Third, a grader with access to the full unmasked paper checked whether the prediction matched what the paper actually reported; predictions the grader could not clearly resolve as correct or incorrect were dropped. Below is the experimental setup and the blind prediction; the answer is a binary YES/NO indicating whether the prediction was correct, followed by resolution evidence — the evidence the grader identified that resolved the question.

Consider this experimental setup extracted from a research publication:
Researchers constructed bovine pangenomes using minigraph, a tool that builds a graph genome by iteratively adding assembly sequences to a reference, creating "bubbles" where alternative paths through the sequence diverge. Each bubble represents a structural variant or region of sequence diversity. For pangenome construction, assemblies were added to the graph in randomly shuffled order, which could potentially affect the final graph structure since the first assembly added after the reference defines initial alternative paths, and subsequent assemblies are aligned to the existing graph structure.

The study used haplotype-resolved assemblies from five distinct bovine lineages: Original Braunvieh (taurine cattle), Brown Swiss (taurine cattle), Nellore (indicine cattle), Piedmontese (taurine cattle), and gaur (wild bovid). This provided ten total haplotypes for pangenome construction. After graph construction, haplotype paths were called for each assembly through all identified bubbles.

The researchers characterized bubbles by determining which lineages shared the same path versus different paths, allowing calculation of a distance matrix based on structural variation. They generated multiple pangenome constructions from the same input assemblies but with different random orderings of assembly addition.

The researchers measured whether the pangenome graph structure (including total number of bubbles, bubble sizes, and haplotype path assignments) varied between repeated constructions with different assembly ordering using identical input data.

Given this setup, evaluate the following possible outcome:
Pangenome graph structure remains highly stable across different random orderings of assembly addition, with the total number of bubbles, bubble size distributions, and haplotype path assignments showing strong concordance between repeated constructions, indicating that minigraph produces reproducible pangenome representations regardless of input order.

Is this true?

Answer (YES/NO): NO